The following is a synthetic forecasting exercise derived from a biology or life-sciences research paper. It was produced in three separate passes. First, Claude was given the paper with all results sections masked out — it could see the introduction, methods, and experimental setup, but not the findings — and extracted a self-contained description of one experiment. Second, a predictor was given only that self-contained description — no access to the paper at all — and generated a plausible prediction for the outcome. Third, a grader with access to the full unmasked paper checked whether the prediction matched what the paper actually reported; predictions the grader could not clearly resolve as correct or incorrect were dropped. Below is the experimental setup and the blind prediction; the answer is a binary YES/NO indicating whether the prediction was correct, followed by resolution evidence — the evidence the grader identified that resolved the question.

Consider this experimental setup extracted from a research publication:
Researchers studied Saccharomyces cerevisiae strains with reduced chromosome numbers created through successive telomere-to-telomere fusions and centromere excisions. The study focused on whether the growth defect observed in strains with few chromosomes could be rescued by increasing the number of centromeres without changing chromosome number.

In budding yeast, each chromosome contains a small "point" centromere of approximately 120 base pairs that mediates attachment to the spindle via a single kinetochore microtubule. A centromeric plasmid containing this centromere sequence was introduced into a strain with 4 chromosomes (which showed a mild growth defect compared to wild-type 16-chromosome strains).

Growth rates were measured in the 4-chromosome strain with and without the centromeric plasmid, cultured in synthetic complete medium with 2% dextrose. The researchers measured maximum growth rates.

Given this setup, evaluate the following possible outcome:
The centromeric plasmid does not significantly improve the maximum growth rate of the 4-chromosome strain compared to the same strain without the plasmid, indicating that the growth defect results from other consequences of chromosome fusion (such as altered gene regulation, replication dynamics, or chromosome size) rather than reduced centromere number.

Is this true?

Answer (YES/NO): NO